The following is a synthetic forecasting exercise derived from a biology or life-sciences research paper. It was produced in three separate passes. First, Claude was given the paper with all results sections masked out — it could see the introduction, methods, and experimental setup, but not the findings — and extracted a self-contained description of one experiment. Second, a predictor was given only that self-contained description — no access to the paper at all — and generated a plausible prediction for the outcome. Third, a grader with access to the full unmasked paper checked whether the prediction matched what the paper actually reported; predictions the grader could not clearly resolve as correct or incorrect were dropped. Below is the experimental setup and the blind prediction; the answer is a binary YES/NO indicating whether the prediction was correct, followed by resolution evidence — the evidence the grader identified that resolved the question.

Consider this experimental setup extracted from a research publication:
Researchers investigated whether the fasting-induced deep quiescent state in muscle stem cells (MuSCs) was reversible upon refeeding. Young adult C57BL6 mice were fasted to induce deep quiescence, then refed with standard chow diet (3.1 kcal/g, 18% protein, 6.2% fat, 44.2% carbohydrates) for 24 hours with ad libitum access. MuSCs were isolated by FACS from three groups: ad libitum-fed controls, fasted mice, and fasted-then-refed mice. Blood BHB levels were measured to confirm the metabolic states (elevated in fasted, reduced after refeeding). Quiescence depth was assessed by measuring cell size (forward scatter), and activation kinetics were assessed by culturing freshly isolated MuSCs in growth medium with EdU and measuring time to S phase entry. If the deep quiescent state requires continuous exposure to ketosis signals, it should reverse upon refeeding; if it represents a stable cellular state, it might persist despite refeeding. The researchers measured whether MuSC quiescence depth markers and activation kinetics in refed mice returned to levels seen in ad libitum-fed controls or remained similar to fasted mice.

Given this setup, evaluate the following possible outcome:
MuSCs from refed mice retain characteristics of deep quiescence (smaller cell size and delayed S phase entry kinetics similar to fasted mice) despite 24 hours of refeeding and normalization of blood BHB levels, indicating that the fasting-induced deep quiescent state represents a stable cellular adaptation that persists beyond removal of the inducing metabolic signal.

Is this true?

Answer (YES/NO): YES